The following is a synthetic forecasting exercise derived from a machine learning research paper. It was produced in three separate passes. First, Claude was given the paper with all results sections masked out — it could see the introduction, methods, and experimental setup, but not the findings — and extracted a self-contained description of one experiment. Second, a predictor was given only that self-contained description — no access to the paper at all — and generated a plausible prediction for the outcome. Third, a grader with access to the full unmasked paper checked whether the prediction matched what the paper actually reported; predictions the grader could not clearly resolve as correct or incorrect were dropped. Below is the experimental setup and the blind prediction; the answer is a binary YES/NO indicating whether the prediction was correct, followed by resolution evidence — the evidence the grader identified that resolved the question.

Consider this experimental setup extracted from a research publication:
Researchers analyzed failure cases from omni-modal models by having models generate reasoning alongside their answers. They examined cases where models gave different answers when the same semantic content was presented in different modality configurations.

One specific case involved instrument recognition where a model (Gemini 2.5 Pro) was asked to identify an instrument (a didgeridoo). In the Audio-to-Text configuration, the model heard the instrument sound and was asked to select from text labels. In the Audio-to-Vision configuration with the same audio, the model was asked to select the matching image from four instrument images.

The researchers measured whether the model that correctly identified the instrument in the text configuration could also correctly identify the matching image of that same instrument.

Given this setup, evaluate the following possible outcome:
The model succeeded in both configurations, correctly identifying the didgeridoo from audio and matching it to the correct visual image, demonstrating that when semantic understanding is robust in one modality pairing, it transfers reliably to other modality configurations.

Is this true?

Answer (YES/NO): NO